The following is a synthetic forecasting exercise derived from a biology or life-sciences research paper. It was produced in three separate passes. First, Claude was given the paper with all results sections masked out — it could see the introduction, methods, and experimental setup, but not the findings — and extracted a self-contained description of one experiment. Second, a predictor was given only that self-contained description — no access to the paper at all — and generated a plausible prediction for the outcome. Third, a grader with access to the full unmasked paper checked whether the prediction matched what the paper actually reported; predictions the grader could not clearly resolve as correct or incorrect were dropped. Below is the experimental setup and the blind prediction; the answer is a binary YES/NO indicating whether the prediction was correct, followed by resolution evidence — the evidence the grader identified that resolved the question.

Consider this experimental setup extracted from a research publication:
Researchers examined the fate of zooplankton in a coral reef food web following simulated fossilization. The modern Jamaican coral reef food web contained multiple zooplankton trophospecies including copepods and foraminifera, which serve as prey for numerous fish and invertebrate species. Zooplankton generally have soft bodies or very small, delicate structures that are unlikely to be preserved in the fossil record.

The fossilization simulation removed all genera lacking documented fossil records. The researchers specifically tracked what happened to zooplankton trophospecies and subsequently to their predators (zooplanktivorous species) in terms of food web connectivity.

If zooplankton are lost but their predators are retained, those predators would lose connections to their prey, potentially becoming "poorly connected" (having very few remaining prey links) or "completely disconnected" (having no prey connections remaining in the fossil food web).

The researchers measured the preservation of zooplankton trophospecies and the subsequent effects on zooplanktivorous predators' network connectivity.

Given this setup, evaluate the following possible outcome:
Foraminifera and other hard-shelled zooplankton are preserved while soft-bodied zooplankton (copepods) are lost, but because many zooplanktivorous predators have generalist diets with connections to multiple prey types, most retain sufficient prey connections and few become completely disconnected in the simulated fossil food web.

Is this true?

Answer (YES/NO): NO